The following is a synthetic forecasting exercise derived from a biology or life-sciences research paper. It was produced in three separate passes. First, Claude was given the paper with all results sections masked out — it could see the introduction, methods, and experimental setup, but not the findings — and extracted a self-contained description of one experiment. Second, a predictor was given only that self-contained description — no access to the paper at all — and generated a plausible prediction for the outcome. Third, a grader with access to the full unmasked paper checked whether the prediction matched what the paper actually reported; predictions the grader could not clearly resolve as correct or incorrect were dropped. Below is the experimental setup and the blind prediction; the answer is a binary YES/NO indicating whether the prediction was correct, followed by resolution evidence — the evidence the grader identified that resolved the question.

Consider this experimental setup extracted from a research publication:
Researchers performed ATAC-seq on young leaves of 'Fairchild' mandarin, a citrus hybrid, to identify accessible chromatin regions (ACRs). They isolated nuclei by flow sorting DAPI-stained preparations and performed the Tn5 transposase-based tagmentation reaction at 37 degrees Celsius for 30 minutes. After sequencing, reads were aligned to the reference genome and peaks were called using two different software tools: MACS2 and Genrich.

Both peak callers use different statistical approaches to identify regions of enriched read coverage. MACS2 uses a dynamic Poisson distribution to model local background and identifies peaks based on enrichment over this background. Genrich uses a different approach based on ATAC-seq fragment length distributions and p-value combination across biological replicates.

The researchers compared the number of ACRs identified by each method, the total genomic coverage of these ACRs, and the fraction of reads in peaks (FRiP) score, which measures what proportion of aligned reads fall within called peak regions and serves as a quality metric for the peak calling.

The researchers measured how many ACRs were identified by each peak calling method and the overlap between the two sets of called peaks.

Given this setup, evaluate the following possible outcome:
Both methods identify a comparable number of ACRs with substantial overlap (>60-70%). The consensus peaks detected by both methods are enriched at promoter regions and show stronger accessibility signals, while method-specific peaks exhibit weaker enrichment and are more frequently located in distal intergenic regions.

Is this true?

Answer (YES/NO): NO